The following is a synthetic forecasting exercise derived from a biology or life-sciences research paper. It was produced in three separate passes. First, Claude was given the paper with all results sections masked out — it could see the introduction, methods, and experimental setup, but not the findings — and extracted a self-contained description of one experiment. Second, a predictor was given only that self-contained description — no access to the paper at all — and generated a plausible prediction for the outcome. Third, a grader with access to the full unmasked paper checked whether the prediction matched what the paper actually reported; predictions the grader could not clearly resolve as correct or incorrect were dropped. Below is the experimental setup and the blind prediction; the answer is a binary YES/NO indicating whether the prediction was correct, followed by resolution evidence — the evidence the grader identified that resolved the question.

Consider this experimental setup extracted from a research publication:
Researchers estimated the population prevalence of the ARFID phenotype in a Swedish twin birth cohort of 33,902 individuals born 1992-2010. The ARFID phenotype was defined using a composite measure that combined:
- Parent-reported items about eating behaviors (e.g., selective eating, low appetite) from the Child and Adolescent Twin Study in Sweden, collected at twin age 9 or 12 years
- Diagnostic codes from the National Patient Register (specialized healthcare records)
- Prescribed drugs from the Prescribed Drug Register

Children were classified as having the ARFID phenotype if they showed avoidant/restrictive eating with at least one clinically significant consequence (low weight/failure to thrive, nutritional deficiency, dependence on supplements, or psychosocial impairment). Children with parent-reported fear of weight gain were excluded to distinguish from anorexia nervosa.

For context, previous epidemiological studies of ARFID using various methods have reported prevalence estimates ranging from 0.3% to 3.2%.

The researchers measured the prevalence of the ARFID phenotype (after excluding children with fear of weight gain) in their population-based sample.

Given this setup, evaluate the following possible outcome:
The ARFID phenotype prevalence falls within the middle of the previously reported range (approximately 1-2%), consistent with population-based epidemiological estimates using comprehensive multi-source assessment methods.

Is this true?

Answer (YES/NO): YES